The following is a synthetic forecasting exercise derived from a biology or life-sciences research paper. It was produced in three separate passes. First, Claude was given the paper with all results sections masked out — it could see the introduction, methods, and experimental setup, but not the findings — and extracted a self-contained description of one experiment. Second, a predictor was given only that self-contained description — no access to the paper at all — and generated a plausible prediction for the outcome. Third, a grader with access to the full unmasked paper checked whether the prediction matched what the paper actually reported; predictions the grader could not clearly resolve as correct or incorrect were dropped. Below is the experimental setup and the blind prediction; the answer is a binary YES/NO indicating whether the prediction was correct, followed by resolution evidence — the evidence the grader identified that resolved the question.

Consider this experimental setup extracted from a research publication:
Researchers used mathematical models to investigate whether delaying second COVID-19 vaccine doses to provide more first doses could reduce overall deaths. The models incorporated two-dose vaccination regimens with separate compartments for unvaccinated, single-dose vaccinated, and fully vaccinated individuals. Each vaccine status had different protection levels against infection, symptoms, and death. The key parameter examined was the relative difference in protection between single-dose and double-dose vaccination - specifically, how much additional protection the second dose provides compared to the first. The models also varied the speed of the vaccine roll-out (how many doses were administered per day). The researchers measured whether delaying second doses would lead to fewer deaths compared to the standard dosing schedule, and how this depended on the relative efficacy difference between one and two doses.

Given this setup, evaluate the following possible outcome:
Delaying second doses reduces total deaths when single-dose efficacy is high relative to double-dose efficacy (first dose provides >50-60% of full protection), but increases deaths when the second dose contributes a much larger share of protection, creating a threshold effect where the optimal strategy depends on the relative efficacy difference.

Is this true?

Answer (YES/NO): NO